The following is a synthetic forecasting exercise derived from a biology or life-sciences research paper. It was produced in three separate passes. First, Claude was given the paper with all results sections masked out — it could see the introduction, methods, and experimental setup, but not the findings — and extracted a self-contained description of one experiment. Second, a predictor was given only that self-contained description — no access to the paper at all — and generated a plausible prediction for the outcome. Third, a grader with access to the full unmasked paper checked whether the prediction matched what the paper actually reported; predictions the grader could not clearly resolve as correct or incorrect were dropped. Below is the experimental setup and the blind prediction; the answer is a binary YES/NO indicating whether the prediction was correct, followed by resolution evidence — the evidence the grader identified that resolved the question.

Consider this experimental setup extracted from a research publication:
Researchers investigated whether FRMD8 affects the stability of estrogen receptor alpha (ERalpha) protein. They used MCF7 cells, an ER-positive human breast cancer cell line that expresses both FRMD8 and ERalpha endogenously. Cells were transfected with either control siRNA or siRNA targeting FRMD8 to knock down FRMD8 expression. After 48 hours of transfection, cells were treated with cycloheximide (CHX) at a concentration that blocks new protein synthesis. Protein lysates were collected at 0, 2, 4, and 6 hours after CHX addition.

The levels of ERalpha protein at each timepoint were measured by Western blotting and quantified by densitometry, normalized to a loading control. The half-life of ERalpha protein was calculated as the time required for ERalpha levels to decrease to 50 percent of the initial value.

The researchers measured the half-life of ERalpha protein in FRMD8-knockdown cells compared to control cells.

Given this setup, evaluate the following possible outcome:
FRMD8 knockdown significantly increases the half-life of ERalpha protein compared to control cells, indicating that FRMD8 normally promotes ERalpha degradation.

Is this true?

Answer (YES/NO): NO